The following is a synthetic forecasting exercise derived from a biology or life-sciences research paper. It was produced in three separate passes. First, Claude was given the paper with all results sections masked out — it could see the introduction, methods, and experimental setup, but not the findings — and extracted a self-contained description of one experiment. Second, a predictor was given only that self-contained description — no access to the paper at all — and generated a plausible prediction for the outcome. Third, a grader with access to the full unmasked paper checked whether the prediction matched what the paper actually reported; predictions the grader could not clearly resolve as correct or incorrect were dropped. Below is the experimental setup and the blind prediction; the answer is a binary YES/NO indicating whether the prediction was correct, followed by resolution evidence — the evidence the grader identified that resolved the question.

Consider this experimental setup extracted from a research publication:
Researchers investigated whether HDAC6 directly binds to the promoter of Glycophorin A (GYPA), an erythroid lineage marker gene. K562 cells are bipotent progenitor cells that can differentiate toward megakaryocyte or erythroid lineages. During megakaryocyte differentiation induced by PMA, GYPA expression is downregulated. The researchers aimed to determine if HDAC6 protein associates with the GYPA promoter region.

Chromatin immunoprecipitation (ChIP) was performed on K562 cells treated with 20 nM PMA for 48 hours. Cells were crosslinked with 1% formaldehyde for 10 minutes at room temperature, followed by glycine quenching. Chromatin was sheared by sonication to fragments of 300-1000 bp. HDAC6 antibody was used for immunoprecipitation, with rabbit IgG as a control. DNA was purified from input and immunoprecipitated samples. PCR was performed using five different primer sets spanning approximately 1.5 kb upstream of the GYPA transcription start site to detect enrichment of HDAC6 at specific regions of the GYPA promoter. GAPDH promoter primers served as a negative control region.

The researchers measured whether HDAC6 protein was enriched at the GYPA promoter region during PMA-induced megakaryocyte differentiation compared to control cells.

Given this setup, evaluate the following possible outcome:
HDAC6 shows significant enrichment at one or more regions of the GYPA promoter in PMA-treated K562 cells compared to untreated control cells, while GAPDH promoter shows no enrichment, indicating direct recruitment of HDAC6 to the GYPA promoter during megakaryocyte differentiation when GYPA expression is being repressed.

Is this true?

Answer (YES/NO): NO